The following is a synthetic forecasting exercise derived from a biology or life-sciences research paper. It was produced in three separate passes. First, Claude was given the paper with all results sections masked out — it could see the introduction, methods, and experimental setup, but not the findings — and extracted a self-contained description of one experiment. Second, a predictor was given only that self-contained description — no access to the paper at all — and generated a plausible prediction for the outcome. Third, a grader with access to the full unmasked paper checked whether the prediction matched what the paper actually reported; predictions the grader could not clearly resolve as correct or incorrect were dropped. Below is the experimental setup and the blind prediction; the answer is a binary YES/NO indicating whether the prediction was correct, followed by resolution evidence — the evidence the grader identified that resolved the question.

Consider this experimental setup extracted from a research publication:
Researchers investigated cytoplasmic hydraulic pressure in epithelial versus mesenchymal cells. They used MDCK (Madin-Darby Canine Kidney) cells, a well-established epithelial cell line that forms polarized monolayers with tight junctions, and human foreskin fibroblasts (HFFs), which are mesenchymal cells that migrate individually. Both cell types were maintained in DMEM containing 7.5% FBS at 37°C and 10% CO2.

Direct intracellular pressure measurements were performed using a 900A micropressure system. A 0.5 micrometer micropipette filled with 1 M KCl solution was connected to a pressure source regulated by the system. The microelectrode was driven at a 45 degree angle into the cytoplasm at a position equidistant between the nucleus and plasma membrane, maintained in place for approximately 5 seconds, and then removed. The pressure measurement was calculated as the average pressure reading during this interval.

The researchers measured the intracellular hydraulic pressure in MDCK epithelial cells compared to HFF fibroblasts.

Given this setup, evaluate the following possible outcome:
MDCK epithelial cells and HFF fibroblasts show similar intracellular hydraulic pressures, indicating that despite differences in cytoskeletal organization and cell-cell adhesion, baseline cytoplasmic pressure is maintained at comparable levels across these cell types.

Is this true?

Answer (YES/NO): NO